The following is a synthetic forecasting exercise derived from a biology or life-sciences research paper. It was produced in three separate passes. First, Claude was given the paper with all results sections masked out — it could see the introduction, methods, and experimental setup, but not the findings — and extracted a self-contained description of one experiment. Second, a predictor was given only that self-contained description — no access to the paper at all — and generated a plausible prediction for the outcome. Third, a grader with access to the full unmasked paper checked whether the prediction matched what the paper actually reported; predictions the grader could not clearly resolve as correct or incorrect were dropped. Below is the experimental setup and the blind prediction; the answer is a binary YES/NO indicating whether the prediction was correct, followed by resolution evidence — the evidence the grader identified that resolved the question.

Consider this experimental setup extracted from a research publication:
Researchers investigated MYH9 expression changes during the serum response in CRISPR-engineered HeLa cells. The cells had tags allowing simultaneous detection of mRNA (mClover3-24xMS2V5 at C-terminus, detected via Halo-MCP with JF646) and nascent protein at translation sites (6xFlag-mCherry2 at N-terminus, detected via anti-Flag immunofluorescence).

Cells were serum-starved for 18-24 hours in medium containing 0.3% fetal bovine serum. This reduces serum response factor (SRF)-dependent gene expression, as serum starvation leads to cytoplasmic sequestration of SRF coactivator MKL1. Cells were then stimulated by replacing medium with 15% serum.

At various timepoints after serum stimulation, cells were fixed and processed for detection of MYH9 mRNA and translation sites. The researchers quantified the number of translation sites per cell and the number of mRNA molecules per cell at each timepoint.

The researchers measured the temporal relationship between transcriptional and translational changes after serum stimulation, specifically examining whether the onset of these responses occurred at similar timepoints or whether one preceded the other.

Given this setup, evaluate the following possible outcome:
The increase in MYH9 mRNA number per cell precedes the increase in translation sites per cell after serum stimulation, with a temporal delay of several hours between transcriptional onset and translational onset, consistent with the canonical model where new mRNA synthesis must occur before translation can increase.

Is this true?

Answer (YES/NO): NO